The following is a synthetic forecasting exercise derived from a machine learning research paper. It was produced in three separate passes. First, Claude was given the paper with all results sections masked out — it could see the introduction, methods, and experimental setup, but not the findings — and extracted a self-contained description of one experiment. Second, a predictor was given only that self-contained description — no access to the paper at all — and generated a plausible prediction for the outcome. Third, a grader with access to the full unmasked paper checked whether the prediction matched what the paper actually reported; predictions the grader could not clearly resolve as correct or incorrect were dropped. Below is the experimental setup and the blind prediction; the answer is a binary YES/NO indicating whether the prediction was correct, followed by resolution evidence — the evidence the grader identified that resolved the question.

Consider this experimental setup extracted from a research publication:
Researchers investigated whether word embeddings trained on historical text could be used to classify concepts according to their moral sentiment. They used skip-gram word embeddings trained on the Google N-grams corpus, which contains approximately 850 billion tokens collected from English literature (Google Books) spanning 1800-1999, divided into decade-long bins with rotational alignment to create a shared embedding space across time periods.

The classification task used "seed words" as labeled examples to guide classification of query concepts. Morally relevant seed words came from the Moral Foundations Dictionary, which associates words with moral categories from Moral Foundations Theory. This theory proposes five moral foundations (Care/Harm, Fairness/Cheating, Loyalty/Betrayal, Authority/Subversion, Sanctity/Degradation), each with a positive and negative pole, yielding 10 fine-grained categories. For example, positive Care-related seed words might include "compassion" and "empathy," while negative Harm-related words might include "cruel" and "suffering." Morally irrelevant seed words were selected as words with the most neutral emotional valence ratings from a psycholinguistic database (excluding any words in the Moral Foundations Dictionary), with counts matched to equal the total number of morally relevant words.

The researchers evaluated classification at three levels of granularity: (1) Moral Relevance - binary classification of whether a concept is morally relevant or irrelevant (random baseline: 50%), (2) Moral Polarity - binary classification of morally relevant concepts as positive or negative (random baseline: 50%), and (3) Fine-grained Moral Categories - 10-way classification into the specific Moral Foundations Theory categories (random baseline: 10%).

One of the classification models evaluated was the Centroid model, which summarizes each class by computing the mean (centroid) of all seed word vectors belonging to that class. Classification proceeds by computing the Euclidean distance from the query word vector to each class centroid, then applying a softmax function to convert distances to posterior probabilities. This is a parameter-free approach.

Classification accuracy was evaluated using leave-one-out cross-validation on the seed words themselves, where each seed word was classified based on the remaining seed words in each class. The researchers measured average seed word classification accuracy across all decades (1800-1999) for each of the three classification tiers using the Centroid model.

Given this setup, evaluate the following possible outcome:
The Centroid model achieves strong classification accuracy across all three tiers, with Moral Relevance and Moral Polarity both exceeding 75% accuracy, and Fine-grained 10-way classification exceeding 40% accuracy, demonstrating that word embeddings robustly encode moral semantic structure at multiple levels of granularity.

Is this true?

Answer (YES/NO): YES